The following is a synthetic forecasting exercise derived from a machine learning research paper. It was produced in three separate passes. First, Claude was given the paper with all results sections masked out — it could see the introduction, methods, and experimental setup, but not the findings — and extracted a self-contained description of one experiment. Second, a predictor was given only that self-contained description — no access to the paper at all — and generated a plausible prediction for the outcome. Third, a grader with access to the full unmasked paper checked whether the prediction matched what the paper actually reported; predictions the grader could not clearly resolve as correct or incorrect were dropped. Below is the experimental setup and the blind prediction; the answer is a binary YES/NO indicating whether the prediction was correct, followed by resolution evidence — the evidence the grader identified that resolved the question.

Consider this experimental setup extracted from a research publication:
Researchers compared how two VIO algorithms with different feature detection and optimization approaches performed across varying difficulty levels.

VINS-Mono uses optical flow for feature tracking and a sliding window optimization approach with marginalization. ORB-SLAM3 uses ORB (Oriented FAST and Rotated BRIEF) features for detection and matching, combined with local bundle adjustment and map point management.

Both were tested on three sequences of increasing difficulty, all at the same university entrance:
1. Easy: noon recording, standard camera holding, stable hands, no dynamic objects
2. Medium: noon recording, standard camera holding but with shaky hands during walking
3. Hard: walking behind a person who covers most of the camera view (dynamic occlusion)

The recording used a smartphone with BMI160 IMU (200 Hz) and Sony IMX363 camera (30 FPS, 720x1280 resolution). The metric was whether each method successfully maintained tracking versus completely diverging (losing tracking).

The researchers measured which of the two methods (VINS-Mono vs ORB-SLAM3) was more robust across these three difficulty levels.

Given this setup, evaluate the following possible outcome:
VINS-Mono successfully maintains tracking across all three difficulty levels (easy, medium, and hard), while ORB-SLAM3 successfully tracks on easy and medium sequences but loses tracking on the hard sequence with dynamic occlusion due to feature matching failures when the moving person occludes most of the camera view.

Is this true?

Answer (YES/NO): NO